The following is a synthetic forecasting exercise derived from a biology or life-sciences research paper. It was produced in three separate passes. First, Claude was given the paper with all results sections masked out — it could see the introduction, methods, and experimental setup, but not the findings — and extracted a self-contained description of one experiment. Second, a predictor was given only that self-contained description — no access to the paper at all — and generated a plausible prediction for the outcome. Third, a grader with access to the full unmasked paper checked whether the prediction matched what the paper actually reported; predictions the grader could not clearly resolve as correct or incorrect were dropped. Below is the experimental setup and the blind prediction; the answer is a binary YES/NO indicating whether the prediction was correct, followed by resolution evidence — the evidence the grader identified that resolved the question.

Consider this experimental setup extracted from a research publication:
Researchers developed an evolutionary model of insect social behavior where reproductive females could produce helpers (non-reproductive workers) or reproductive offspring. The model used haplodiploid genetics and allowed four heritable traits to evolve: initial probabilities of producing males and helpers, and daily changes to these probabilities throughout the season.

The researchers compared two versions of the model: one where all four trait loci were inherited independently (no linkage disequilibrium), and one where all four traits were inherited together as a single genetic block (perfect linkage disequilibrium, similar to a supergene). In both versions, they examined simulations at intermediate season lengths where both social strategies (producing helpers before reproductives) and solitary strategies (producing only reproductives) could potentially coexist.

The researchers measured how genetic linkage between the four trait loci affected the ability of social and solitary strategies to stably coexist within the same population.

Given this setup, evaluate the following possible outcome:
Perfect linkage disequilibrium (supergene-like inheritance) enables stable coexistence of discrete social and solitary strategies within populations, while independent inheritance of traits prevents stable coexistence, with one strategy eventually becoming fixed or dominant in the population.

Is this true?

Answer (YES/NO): NO